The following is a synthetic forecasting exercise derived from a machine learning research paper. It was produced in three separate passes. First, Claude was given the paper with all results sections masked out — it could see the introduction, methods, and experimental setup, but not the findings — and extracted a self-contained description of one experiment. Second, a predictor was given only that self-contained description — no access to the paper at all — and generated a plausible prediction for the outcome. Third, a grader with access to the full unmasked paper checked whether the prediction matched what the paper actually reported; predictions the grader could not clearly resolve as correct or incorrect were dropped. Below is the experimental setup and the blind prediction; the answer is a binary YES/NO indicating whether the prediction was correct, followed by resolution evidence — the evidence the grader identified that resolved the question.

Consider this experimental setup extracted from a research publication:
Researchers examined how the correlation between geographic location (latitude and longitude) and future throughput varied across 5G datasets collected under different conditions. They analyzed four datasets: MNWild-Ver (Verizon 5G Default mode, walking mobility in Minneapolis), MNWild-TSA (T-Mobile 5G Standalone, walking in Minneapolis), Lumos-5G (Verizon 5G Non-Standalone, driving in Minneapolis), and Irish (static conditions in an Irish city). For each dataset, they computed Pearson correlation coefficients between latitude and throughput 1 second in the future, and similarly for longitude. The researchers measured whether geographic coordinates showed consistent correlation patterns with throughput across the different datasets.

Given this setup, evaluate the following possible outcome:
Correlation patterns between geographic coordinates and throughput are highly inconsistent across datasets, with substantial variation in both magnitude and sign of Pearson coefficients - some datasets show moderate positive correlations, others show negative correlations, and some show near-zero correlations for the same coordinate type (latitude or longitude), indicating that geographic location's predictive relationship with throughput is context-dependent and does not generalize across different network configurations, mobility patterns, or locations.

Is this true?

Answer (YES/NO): YES